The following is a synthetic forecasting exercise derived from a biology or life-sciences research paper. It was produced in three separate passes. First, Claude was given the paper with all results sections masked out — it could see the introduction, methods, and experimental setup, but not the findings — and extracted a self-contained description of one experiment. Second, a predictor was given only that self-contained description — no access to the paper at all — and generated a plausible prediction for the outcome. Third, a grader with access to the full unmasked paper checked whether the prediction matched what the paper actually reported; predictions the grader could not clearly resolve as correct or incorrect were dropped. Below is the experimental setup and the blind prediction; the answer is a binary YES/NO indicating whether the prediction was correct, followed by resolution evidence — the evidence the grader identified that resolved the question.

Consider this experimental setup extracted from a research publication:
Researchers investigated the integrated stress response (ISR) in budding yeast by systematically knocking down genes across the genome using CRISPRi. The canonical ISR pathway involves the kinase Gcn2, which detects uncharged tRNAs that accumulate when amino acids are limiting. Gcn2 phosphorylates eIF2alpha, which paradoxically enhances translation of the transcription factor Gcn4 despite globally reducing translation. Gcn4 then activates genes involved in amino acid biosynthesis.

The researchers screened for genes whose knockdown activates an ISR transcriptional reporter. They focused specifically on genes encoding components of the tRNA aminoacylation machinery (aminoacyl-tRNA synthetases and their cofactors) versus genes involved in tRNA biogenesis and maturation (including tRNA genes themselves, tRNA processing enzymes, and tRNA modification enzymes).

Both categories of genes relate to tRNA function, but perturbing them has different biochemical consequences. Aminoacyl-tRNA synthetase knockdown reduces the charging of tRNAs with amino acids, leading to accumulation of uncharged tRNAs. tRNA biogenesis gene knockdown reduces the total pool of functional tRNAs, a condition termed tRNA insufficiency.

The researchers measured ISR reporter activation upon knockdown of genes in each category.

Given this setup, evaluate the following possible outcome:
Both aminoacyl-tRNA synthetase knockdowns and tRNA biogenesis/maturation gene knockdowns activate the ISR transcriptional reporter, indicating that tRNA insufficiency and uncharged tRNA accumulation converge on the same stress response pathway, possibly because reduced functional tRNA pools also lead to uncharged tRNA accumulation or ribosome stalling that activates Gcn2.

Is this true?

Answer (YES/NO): NO